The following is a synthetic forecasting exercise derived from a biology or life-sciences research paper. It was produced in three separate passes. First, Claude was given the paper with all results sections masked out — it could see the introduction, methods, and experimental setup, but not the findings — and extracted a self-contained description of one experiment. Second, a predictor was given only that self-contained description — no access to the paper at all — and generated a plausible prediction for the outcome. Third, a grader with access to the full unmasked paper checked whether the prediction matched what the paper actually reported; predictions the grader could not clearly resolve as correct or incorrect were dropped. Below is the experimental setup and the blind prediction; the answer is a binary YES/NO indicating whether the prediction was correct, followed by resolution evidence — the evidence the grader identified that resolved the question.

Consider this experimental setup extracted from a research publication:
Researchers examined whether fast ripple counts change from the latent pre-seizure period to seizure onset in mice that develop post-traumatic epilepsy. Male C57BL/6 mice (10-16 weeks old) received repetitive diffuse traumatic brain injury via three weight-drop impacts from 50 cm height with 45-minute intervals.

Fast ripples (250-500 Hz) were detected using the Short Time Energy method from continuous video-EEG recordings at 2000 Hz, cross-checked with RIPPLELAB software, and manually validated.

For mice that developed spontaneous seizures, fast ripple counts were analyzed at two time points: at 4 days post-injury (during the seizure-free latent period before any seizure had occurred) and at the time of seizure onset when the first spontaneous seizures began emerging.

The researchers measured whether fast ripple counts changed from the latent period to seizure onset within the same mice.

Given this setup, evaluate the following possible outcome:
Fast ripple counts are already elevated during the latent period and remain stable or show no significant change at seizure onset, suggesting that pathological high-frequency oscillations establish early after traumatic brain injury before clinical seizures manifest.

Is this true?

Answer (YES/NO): YES